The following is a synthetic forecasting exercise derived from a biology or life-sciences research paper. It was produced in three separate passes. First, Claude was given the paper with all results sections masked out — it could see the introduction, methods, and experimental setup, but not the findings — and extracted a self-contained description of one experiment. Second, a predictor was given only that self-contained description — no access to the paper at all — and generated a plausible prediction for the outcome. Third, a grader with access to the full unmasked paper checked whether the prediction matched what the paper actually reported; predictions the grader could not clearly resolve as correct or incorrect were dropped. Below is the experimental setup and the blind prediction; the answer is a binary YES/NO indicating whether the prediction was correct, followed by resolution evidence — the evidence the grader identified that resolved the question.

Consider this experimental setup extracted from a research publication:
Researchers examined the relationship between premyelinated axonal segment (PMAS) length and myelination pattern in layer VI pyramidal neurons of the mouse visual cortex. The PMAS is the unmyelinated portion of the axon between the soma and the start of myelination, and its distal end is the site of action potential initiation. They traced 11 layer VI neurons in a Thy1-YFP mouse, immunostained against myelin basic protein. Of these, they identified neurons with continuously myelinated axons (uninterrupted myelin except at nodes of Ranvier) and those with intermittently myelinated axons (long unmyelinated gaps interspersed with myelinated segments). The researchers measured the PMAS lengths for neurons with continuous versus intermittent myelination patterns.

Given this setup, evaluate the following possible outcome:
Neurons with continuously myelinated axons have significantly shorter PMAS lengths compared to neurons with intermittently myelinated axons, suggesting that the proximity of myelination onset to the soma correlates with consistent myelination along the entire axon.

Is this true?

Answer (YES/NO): NO